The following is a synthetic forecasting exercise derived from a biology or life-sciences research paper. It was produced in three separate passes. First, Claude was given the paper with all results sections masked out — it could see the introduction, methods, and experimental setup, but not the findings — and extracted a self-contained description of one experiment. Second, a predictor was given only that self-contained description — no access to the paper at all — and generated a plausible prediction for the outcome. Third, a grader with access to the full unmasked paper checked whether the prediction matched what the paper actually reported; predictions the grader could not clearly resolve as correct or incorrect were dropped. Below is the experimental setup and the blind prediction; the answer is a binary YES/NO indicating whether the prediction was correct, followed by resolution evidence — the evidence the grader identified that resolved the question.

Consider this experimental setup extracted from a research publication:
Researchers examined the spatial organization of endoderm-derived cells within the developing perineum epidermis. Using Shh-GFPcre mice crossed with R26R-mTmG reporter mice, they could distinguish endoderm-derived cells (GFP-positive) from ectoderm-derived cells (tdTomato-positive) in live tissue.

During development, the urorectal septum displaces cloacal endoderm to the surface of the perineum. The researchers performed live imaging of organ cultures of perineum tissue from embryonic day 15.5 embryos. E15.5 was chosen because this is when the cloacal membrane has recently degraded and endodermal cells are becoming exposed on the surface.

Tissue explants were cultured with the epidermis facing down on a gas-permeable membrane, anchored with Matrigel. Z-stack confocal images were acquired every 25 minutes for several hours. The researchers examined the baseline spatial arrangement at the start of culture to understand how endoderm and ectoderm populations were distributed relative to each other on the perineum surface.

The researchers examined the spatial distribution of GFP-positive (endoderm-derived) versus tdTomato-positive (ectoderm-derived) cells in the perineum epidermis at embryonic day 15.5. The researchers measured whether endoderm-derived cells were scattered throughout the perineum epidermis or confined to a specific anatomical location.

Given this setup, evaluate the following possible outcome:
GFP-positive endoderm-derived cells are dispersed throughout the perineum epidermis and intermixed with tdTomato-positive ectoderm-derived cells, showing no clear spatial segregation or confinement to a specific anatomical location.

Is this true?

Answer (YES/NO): NO